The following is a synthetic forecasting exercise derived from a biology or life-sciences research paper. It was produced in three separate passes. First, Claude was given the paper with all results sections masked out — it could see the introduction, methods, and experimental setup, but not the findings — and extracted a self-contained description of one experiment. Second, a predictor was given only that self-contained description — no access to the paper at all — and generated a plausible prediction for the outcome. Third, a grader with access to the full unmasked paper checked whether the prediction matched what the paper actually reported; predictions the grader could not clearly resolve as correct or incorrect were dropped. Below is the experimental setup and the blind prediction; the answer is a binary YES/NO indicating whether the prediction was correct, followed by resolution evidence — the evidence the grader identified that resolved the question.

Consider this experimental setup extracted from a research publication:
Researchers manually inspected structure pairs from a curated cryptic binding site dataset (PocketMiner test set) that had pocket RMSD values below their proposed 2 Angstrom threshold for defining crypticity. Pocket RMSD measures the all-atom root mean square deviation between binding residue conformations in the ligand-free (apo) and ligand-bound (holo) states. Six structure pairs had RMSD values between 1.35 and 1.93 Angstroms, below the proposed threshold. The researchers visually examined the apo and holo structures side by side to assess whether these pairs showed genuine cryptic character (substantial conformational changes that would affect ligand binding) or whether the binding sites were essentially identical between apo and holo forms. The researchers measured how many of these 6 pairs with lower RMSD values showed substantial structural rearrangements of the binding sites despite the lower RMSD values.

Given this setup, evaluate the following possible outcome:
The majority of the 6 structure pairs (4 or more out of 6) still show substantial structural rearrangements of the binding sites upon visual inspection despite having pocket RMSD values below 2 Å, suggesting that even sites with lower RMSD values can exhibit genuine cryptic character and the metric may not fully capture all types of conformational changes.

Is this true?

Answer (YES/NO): YES